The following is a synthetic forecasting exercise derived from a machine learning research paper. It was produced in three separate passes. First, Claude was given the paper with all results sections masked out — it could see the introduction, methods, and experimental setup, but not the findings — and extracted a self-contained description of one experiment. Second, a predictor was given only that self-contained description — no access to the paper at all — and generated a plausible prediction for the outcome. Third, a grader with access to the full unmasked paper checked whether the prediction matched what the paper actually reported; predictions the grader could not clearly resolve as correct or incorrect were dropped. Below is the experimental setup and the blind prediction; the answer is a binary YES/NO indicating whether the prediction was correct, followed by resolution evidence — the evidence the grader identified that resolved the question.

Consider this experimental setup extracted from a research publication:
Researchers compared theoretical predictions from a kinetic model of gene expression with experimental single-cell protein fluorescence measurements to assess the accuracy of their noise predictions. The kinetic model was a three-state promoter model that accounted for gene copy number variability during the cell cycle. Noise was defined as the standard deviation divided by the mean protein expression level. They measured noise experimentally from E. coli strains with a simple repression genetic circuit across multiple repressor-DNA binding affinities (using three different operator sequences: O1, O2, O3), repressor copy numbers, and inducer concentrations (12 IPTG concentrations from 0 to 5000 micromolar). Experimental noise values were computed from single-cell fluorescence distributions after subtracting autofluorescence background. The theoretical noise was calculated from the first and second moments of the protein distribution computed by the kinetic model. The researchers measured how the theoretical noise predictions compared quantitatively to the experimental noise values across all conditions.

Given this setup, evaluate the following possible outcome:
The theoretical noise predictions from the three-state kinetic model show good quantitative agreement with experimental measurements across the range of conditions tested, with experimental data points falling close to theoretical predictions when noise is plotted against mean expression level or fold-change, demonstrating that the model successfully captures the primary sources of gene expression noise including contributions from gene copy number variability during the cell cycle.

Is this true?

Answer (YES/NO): NO